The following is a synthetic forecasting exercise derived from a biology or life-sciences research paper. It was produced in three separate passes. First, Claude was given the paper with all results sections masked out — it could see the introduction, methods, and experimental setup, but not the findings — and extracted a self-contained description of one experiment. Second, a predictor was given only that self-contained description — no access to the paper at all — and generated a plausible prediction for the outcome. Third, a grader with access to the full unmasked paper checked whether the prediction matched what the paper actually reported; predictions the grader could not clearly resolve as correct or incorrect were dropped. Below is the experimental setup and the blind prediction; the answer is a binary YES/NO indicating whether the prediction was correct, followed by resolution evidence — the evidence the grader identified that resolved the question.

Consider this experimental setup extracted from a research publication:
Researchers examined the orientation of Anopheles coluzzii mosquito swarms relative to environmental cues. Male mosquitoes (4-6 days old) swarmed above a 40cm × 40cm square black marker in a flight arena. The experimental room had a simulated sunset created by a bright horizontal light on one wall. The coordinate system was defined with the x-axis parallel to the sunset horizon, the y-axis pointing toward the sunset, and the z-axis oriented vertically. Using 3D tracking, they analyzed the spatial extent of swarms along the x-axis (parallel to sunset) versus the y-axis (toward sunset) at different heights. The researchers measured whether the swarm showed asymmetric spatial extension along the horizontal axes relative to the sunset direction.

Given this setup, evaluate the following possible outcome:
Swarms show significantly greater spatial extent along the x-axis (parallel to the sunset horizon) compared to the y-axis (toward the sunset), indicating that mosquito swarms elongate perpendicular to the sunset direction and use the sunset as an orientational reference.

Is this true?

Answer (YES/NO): NO